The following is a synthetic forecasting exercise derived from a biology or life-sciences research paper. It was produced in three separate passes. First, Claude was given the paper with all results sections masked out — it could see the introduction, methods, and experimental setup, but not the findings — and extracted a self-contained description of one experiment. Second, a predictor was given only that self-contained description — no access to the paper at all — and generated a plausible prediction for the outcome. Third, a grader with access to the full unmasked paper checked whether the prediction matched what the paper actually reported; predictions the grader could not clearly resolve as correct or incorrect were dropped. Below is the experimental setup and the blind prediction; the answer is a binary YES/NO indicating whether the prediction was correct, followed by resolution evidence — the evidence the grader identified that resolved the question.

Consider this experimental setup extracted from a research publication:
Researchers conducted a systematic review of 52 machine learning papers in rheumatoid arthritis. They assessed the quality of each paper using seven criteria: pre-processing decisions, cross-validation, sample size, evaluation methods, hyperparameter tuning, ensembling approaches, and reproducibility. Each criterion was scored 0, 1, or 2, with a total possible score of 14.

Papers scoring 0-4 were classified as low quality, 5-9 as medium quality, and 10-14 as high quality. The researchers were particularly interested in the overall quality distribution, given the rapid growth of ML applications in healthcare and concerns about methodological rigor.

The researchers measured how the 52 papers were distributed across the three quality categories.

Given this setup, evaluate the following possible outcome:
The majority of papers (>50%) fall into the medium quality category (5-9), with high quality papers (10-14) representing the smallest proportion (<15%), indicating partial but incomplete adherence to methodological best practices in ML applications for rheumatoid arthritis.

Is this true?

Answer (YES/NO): YES